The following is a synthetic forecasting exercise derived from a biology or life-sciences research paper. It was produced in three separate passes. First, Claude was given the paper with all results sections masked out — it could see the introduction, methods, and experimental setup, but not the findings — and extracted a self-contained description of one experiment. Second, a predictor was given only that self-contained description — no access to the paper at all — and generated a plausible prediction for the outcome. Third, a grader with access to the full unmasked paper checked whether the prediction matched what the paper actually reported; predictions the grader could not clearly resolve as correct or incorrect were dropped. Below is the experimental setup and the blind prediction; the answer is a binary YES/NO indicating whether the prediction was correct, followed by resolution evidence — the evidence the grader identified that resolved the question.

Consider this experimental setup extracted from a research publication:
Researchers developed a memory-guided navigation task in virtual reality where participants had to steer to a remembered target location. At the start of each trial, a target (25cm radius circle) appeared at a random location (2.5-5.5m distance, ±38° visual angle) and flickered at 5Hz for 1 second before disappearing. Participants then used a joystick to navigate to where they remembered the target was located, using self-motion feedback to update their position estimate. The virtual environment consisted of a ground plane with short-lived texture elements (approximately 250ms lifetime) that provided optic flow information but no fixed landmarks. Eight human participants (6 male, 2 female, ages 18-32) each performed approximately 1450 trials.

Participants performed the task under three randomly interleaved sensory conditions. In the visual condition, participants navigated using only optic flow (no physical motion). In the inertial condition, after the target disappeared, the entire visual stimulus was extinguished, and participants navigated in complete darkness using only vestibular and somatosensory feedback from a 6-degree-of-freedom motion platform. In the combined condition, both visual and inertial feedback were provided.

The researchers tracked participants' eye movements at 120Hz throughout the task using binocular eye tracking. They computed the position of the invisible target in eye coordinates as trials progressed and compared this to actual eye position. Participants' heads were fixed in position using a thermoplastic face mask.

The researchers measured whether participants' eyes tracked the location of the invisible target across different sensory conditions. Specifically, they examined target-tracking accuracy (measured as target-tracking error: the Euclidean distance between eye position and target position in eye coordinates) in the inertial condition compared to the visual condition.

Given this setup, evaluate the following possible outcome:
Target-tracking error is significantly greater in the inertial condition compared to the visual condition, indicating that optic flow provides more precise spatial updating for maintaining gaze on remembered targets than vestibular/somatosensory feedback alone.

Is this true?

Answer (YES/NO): YES